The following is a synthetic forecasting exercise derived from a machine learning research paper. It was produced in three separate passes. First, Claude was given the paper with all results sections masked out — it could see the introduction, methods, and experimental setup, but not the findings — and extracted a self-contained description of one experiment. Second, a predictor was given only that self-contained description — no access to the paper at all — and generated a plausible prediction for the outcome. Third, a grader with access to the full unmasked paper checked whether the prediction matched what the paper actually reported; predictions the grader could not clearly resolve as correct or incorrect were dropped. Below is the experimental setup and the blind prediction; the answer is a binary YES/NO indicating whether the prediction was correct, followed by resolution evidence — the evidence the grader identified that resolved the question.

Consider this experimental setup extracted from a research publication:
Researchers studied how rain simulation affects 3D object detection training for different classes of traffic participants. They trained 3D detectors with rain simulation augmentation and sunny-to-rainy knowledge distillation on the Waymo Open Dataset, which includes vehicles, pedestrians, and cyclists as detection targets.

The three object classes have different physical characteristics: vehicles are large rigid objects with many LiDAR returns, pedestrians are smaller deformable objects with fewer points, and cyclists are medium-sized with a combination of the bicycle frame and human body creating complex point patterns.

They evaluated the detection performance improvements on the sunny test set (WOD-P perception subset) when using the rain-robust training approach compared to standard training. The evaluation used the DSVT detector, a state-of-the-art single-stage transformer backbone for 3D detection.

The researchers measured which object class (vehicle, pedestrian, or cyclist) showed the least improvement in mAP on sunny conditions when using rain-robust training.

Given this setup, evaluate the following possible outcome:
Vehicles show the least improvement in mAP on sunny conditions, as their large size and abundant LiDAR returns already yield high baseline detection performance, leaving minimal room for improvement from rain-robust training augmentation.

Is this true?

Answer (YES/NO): NO